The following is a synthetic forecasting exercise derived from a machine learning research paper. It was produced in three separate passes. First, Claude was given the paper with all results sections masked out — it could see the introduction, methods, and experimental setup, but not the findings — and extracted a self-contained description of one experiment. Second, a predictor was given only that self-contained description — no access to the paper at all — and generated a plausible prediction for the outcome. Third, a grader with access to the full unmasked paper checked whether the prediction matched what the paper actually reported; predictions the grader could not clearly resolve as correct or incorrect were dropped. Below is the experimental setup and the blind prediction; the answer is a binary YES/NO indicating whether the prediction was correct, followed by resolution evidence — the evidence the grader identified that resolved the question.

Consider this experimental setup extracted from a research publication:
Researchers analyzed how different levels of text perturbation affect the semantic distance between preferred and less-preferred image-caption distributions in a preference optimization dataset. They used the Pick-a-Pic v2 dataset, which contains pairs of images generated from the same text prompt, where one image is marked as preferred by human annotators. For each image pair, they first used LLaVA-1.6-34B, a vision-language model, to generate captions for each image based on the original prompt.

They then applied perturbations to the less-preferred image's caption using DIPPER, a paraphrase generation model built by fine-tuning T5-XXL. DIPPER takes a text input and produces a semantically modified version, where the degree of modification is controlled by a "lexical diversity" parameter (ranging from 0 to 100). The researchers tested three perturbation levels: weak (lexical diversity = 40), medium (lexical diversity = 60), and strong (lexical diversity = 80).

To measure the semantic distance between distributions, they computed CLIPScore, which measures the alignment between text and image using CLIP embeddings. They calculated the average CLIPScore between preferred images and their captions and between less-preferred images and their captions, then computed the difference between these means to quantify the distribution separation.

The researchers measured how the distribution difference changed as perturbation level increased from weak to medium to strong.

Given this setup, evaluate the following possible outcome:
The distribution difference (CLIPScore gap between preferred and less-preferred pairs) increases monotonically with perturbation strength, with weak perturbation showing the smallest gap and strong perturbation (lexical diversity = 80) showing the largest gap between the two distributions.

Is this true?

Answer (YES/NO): YES